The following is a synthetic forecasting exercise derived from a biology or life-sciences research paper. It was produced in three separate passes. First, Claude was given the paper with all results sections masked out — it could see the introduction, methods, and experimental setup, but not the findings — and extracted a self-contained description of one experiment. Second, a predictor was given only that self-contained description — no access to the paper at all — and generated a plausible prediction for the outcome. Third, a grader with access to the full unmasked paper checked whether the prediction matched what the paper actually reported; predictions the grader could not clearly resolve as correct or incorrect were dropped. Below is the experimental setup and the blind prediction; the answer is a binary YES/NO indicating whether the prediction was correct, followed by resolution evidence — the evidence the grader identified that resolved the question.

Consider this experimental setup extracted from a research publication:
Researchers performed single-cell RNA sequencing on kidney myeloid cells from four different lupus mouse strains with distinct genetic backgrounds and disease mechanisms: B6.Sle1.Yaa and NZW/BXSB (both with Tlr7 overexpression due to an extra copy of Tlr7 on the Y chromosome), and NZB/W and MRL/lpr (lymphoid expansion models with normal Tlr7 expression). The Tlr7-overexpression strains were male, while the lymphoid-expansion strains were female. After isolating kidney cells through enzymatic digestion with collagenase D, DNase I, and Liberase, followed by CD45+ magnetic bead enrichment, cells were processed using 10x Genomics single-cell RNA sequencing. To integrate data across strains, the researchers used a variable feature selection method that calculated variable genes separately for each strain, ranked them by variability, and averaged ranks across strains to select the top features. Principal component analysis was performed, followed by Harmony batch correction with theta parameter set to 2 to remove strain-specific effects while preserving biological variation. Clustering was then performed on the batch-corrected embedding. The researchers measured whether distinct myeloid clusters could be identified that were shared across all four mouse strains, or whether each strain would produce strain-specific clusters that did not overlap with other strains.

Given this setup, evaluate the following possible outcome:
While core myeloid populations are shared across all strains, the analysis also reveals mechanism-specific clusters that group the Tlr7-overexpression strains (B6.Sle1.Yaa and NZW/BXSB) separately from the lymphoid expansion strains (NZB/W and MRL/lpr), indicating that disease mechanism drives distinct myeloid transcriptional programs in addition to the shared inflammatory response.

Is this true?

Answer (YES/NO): NO